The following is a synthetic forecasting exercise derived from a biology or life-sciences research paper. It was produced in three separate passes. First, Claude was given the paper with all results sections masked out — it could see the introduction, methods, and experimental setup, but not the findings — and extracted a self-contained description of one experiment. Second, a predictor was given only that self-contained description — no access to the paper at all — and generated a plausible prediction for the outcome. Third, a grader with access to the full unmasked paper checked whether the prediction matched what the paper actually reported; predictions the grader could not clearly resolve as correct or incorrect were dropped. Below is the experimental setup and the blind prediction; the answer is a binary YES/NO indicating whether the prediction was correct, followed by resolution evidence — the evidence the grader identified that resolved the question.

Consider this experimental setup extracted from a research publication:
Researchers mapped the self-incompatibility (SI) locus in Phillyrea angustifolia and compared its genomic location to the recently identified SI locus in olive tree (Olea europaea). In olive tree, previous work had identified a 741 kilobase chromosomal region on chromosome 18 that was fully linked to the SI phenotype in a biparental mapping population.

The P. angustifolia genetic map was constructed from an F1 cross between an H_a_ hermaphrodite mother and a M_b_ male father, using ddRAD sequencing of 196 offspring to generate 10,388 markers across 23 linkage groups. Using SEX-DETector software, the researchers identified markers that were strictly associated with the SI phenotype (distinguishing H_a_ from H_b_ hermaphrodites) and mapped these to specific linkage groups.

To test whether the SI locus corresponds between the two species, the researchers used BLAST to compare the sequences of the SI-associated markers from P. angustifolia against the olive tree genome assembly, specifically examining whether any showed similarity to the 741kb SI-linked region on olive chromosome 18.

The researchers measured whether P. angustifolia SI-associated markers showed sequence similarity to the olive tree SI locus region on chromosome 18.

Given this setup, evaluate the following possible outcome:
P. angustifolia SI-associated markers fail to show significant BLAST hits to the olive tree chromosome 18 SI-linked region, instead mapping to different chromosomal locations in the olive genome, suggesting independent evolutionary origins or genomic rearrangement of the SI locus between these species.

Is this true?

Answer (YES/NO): NO